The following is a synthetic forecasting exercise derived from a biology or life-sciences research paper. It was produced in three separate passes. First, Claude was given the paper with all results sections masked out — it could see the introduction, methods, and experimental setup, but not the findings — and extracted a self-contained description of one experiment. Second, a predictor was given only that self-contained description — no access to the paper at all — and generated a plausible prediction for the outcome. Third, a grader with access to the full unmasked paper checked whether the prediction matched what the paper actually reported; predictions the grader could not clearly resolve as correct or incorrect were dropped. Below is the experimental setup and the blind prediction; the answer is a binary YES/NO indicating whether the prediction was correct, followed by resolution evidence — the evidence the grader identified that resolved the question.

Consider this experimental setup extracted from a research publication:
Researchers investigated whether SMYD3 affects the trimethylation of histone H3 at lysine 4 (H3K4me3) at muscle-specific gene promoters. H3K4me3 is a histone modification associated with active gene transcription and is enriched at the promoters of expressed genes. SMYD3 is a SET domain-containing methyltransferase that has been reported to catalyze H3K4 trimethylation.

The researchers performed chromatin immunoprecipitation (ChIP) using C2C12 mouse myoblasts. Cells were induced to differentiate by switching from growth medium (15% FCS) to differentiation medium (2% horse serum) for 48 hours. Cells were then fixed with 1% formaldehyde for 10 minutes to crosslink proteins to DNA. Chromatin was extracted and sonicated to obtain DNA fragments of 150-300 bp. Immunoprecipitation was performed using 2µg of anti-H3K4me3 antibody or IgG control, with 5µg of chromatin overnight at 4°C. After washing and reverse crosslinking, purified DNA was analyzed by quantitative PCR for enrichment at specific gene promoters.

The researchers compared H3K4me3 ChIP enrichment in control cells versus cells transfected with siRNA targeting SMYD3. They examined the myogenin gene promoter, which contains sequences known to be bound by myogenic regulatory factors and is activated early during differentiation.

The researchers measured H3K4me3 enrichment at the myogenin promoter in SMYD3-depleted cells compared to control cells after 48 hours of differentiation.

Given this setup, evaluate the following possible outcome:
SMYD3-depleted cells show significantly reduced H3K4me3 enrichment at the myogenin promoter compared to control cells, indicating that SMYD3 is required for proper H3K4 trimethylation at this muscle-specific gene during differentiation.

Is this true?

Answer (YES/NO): NO